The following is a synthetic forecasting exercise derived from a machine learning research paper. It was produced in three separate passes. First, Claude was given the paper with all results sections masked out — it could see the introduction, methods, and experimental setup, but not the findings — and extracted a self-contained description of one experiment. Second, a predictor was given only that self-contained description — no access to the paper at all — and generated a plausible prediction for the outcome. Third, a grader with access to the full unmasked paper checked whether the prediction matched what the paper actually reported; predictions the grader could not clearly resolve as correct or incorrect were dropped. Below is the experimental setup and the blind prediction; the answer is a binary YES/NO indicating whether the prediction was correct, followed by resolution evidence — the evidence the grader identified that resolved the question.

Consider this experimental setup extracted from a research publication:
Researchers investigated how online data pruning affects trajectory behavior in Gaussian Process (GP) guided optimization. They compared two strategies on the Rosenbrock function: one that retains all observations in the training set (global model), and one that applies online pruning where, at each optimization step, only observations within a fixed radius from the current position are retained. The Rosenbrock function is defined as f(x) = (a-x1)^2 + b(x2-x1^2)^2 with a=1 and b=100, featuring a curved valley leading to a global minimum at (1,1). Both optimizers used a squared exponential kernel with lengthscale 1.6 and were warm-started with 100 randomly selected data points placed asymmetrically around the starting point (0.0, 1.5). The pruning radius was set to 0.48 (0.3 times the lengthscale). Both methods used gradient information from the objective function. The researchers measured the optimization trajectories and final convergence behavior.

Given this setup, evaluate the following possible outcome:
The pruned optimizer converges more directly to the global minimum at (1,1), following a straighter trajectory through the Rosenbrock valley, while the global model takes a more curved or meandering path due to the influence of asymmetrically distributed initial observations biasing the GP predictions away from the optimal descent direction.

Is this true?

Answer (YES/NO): NO